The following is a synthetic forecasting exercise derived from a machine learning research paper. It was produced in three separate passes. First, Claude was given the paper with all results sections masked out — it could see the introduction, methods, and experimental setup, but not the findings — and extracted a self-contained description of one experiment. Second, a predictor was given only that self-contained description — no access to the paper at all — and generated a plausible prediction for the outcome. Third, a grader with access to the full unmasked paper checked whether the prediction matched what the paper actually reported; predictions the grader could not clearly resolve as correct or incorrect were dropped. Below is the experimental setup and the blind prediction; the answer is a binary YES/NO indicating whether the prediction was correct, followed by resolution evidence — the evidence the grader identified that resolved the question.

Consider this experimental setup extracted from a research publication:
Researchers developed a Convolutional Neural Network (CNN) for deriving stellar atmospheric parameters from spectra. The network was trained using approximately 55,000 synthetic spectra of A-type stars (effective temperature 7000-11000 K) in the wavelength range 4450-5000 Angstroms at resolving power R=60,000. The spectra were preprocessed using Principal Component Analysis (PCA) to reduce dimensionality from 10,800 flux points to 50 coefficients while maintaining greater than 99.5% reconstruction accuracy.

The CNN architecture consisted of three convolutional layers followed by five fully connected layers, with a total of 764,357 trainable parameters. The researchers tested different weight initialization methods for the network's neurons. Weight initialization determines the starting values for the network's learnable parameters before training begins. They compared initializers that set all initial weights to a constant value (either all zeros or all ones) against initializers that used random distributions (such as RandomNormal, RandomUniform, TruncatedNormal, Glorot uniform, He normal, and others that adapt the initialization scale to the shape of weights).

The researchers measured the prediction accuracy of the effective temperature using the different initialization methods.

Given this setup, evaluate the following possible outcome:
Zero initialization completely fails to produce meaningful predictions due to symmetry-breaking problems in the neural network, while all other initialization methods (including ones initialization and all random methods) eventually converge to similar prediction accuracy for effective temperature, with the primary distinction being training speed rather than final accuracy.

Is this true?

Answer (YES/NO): NO